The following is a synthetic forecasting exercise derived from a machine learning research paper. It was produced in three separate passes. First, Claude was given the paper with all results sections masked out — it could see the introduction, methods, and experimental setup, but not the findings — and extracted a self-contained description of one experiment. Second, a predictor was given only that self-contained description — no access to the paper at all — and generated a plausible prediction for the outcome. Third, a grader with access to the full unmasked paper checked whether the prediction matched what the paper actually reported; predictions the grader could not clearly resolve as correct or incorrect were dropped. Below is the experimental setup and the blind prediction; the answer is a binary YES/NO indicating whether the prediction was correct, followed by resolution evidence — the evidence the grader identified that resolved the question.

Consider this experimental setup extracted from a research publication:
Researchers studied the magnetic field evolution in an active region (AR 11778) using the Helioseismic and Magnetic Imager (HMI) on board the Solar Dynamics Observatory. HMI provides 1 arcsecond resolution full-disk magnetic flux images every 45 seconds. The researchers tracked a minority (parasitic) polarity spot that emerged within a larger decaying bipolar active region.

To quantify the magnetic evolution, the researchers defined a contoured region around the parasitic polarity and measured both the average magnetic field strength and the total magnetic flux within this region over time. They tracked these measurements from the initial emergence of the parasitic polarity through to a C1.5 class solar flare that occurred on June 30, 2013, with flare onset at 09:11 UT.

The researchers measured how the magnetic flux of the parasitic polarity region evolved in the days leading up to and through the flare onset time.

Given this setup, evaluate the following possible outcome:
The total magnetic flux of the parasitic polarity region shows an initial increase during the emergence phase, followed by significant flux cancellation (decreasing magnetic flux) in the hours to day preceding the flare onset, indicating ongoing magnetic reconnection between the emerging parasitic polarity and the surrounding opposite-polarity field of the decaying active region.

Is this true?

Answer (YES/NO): YES